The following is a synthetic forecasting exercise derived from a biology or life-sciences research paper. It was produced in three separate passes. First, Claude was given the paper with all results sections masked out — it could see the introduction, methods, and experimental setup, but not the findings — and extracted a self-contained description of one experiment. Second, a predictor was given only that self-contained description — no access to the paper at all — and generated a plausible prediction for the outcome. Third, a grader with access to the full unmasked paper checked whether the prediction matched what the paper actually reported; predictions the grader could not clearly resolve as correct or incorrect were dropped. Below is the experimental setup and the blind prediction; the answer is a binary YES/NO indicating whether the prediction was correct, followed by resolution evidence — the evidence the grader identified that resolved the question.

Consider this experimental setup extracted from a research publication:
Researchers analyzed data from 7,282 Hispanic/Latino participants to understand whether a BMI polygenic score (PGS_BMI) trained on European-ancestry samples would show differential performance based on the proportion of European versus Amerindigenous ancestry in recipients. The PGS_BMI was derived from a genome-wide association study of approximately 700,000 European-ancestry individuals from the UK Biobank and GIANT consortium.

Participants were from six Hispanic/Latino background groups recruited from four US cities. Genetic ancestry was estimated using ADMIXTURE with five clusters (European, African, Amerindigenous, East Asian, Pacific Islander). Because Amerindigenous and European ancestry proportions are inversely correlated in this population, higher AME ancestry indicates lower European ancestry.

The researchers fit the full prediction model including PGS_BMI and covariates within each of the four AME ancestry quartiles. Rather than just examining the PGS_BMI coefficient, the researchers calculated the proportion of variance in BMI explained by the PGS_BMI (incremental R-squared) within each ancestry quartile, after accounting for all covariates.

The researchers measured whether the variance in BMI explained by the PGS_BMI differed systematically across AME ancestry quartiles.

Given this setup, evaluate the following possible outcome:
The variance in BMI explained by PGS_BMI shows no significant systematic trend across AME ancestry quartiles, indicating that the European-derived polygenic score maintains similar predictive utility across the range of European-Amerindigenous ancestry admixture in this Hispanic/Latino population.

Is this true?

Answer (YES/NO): NO